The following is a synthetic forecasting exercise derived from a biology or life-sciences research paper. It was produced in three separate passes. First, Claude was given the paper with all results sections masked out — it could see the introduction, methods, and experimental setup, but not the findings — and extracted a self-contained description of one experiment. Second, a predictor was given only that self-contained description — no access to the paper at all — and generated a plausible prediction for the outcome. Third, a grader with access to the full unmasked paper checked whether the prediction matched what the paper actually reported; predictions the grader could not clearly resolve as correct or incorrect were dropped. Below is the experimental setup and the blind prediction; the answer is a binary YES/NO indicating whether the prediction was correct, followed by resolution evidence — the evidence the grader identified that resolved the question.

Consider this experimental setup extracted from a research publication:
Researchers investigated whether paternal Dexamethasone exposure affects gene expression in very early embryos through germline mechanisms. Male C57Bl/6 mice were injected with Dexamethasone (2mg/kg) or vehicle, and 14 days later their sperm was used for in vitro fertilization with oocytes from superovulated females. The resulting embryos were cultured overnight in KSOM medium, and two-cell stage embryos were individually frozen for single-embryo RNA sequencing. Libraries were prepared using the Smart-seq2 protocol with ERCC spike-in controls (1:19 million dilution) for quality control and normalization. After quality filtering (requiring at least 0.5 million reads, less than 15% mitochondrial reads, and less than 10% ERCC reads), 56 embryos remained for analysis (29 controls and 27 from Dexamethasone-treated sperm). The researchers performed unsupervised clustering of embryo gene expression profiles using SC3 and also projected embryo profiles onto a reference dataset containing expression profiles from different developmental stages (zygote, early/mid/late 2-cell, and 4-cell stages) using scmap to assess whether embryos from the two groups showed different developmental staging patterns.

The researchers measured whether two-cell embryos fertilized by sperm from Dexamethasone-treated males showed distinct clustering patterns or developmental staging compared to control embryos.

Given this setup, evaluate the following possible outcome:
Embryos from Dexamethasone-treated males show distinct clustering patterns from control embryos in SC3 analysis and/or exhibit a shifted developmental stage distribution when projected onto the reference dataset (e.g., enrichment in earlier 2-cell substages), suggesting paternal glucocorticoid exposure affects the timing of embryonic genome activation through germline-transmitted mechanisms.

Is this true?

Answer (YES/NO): NO